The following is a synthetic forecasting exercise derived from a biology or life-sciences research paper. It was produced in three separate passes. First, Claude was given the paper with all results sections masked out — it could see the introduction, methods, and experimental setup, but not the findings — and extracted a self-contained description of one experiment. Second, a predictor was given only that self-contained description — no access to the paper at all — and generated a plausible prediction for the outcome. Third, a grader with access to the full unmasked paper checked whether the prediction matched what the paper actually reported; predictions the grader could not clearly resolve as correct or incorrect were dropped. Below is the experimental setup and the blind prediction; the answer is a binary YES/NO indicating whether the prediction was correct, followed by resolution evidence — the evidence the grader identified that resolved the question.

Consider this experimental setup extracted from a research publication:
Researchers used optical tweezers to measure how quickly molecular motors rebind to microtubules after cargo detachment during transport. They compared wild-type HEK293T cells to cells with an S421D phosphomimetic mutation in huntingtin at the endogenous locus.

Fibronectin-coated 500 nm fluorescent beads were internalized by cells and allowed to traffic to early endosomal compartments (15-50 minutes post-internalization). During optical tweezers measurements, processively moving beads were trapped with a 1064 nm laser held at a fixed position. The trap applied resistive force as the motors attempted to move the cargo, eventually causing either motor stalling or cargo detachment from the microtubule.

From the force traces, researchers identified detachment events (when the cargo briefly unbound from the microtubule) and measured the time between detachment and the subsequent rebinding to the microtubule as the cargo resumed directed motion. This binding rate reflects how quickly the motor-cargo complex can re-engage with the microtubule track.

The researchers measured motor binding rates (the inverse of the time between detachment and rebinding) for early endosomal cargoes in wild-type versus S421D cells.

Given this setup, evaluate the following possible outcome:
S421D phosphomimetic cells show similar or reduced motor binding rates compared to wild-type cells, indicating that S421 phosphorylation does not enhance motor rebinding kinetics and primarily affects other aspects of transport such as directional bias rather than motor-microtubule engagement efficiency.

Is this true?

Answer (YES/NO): NO